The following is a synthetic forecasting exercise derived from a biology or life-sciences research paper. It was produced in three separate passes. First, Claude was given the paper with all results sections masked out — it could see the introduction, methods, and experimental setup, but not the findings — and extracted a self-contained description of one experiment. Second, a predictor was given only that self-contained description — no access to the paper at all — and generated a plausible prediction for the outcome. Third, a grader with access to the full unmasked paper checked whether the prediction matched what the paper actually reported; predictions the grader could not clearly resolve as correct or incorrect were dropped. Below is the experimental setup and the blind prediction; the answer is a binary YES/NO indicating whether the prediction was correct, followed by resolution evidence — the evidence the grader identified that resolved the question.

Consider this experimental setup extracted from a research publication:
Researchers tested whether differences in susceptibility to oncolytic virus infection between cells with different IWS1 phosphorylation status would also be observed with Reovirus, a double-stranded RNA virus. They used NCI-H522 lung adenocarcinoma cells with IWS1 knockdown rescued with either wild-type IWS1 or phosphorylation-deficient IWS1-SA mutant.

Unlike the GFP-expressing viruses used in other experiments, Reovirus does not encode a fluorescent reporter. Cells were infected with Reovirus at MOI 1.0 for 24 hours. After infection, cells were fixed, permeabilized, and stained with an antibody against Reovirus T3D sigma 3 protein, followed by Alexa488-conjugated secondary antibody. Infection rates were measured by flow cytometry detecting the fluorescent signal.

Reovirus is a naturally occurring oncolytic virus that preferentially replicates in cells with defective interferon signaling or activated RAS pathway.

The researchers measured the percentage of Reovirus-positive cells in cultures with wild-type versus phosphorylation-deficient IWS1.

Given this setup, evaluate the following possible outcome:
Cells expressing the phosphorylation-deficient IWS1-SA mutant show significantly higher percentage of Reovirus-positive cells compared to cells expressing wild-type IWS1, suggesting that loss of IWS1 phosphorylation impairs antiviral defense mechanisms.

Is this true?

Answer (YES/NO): YES